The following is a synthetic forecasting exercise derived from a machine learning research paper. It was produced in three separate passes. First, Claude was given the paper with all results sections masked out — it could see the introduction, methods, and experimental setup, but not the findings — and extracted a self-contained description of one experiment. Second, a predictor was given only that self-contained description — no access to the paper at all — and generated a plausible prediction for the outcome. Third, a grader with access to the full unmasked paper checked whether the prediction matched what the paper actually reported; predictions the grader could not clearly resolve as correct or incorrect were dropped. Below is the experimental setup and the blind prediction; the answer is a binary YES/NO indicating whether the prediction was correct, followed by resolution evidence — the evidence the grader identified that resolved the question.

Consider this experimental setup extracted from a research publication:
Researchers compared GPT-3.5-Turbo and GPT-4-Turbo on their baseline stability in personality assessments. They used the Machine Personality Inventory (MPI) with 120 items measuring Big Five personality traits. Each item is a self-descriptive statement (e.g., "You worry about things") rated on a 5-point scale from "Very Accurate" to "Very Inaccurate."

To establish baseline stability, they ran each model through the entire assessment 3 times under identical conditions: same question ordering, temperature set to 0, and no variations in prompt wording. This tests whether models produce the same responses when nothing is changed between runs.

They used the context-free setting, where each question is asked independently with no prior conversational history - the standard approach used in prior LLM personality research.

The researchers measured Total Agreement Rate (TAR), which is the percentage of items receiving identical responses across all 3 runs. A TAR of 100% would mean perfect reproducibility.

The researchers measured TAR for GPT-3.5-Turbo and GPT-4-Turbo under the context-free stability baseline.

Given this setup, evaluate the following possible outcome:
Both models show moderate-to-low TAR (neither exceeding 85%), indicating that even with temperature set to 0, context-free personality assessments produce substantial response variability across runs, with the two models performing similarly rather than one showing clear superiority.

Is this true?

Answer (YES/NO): NO